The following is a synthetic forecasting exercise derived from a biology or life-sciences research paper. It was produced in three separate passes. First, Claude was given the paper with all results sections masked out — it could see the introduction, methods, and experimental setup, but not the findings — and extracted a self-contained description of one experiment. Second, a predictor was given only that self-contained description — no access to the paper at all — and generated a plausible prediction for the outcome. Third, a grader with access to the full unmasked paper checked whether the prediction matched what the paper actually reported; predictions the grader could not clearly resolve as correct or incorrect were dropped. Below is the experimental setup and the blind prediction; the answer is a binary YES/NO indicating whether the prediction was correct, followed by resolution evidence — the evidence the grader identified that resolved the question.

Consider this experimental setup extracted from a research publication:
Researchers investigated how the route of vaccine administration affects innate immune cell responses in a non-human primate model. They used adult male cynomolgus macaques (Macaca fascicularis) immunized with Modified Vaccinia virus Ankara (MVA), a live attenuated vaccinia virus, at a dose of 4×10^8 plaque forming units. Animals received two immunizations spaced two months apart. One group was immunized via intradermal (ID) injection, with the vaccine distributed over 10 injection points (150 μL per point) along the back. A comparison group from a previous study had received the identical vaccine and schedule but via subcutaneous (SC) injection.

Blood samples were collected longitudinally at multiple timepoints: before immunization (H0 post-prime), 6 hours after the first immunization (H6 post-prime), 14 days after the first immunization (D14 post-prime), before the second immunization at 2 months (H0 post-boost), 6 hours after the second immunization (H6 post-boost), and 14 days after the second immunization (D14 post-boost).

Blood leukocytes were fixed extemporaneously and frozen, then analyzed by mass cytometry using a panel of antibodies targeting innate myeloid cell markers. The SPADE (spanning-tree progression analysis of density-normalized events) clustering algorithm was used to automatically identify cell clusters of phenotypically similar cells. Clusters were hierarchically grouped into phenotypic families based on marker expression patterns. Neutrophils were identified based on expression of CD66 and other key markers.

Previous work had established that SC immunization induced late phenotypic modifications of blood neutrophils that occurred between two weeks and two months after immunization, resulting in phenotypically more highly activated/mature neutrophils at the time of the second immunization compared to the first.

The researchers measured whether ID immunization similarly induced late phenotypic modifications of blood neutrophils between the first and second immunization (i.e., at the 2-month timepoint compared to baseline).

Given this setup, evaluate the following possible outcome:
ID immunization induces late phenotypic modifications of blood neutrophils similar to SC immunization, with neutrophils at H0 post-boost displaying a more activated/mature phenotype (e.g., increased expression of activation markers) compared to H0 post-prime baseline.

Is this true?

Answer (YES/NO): NO